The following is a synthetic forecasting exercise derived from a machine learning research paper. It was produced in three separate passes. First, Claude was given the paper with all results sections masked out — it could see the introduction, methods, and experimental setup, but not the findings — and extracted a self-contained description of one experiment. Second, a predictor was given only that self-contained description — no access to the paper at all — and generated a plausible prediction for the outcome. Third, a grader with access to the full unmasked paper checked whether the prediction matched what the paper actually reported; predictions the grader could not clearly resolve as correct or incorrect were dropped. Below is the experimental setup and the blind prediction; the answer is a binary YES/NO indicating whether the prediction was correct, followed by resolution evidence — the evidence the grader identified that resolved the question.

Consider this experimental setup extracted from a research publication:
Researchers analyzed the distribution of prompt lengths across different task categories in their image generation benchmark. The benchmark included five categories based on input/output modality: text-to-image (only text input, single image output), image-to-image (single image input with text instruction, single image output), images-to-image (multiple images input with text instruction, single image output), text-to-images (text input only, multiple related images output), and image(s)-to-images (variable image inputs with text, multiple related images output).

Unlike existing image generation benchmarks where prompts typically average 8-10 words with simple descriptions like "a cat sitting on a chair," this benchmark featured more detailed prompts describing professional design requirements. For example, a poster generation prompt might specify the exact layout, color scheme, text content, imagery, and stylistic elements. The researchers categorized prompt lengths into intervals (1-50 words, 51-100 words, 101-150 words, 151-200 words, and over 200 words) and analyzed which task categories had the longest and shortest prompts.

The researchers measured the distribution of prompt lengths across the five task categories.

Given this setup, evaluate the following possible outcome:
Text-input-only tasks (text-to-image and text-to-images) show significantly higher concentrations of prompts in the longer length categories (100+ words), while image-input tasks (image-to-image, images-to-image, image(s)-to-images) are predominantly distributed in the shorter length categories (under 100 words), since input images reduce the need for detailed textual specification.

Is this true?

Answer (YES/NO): NO